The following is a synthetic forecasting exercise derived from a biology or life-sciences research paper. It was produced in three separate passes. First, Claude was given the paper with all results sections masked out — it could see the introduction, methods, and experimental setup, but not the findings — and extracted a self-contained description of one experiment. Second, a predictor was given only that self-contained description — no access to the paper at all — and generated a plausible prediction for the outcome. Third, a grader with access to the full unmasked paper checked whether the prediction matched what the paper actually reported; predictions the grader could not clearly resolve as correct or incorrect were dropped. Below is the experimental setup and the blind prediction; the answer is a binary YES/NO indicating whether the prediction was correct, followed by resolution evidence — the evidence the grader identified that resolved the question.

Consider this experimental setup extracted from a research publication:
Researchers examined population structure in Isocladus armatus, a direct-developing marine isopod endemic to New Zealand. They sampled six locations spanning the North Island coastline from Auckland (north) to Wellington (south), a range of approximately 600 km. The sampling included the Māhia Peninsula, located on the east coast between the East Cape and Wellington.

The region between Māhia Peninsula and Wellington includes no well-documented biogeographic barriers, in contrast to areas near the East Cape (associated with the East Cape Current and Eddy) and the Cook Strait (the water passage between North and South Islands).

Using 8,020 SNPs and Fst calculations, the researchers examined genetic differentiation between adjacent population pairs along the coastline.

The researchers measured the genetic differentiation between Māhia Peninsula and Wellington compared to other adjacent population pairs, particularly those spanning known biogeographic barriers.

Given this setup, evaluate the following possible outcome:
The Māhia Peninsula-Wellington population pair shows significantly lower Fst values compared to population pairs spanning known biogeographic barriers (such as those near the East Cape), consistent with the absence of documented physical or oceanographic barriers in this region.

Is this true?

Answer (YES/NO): NO